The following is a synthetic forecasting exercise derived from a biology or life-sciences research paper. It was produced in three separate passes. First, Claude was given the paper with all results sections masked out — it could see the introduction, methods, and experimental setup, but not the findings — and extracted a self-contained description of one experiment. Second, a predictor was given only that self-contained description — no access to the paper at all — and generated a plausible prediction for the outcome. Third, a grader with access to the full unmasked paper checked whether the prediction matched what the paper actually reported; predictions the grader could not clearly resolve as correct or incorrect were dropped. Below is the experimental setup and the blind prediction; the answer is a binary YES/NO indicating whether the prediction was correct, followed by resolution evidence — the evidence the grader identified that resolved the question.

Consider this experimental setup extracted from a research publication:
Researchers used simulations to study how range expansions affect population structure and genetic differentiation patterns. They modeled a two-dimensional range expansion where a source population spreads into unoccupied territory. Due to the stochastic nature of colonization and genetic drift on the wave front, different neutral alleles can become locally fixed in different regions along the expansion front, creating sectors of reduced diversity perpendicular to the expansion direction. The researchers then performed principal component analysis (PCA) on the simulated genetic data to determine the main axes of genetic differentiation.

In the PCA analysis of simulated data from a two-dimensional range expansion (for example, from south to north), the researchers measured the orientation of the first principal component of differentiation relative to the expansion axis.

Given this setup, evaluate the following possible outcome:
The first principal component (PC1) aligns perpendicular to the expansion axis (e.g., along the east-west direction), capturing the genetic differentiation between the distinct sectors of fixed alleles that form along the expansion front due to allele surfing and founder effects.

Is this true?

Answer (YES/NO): YES